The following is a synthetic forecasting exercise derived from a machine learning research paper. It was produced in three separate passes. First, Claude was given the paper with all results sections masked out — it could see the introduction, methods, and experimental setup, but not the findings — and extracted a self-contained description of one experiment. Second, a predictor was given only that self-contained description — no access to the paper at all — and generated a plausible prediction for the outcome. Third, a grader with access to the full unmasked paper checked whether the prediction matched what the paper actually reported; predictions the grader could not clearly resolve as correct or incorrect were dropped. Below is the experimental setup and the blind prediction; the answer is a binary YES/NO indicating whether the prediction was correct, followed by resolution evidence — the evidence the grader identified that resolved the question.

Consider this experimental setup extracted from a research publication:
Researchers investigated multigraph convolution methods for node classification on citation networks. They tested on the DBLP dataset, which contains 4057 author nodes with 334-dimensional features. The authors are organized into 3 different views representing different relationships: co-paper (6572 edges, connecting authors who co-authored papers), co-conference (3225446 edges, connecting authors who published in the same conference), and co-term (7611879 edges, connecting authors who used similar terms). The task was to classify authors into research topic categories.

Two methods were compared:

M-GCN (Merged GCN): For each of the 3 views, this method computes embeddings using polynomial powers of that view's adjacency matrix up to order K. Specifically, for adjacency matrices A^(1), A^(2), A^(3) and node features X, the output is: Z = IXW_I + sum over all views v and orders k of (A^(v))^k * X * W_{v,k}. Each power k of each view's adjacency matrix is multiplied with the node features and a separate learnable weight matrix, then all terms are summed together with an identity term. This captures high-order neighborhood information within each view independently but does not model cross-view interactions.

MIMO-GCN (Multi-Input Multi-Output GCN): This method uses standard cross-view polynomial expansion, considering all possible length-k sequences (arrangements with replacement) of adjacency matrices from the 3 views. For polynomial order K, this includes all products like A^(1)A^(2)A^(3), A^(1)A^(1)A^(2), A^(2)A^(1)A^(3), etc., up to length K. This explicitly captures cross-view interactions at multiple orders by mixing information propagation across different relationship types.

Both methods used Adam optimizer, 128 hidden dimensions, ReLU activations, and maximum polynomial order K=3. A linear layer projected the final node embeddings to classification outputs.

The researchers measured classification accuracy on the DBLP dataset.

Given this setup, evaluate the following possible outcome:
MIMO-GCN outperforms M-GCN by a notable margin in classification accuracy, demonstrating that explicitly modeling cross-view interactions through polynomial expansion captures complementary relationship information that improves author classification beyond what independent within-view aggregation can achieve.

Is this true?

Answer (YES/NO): NO